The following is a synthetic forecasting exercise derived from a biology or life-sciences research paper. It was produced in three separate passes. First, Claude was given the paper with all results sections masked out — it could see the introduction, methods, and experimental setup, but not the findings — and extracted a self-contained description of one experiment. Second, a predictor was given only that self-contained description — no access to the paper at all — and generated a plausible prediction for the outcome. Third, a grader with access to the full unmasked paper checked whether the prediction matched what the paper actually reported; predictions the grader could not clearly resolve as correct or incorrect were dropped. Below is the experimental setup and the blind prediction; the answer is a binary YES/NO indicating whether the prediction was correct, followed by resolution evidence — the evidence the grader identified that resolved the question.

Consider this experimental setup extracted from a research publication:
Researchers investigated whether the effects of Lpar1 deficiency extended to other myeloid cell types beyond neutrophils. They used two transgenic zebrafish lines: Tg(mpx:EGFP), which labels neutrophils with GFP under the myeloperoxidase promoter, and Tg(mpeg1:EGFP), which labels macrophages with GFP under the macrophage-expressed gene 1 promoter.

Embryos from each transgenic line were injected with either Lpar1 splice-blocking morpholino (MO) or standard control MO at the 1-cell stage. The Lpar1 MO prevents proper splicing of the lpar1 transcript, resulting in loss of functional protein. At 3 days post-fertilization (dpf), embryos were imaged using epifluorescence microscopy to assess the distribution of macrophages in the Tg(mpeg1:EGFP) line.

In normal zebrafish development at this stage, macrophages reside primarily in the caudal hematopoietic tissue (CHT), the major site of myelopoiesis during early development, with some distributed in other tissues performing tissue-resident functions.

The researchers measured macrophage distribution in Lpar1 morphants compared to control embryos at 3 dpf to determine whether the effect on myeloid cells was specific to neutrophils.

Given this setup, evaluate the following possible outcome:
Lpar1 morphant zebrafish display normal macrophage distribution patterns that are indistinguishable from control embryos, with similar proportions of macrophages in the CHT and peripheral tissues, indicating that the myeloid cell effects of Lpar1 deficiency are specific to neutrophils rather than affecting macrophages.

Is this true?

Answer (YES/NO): NO